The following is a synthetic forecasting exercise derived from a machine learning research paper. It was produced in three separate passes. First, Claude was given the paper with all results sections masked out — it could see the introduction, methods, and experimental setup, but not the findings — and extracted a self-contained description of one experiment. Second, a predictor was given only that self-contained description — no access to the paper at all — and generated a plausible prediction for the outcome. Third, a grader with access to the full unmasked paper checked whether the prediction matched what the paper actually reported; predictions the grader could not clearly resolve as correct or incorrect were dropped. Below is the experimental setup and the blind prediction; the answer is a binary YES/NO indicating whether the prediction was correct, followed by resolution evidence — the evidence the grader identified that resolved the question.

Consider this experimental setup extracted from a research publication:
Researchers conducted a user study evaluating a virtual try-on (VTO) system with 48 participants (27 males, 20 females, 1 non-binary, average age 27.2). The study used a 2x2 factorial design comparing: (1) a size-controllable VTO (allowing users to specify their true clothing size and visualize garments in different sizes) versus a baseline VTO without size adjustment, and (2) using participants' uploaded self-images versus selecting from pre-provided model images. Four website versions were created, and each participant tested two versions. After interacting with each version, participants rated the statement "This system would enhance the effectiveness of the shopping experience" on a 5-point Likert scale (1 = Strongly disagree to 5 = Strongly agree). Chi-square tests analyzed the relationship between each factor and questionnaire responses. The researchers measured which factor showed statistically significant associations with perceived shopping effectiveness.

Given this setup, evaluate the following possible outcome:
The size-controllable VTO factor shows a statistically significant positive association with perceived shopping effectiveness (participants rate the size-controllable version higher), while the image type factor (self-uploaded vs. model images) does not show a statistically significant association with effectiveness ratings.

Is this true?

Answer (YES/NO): NO